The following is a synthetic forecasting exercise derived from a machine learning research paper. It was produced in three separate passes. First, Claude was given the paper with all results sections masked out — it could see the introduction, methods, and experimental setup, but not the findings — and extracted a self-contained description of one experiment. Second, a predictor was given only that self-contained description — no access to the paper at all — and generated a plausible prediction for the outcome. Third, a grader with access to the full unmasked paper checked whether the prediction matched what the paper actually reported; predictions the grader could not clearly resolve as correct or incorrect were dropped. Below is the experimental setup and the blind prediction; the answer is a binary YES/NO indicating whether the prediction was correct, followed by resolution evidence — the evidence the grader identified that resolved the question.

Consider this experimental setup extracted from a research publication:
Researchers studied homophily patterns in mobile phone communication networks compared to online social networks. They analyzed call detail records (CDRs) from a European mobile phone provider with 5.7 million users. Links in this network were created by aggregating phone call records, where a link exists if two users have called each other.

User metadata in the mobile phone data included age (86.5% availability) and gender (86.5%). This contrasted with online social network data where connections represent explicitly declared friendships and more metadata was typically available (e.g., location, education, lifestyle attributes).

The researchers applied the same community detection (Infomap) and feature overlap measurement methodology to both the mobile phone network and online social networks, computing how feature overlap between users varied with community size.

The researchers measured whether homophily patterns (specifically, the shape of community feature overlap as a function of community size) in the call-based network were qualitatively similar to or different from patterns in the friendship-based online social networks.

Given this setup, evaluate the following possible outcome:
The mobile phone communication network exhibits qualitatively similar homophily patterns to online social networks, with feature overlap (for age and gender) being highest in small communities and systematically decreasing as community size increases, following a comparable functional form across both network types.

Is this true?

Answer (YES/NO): NO